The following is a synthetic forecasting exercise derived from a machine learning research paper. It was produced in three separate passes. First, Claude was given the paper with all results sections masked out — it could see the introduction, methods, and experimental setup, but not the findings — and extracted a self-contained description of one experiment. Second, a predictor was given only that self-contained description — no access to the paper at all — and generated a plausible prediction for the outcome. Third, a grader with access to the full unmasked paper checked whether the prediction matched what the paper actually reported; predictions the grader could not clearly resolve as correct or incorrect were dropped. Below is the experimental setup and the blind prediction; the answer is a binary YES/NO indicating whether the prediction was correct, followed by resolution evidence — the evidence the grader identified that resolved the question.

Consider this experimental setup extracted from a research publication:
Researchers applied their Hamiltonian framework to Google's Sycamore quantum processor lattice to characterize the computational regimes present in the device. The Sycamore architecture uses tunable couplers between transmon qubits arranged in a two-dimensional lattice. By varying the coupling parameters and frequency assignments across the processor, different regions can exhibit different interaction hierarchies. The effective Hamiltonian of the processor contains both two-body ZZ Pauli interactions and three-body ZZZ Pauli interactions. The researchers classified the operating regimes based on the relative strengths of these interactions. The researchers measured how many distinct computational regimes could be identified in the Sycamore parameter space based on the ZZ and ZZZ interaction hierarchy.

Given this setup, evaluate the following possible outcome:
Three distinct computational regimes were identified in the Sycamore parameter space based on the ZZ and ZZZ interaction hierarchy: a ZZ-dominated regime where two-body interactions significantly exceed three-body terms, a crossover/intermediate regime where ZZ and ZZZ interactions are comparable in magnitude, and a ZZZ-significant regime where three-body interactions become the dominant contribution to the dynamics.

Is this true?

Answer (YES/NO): NO